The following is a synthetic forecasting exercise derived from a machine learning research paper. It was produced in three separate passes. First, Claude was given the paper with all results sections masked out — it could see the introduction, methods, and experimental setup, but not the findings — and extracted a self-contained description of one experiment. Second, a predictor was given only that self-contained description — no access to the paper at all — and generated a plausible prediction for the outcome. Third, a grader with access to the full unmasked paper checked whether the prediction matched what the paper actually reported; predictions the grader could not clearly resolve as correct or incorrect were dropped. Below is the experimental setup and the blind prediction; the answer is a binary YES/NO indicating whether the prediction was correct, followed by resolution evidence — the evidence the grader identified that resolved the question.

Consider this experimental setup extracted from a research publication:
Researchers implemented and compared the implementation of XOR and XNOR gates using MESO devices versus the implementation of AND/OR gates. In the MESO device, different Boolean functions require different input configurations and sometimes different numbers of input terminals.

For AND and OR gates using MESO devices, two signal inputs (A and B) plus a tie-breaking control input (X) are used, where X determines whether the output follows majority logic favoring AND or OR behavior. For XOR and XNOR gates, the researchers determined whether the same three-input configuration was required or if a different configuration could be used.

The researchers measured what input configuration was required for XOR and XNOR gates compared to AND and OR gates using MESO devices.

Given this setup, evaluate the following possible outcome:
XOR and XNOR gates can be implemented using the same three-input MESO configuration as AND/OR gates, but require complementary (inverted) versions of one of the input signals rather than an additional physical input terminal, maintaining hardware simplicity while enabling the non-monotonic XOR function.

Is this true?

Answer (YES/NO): NO